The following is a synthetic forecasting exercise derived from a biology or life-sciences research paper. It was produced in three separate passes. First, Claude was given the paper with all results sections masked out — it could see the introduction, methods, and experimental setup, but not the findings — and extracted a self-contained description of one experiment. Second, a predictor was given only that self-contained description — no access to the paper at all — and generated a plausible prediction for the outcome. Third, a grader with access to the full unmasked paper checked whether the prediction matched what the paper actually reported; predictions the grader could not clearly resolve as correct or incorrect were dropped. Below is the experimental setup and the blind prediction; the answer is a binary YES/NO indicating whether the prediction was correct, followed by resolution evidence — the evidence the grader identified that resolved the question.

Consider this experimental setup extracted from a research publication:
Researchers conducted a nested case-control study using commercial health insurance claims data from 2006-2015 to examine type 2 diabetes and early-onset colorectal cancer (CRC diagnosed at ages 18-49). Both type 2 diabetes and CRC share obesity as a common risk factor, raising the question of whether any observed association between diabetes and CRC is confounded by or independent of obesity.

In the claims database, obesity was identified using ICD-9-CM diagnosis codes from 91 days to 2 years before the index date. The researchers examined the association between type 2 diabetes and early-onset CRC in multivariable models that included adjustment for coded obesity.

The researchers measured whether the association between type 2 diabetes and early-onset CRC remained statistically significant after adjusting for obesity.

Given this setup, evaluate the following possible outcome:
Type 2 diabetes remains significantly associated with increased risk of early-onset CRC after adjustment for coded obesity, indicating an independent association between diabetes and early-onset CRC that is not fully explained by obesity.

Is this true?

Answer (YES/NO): YES